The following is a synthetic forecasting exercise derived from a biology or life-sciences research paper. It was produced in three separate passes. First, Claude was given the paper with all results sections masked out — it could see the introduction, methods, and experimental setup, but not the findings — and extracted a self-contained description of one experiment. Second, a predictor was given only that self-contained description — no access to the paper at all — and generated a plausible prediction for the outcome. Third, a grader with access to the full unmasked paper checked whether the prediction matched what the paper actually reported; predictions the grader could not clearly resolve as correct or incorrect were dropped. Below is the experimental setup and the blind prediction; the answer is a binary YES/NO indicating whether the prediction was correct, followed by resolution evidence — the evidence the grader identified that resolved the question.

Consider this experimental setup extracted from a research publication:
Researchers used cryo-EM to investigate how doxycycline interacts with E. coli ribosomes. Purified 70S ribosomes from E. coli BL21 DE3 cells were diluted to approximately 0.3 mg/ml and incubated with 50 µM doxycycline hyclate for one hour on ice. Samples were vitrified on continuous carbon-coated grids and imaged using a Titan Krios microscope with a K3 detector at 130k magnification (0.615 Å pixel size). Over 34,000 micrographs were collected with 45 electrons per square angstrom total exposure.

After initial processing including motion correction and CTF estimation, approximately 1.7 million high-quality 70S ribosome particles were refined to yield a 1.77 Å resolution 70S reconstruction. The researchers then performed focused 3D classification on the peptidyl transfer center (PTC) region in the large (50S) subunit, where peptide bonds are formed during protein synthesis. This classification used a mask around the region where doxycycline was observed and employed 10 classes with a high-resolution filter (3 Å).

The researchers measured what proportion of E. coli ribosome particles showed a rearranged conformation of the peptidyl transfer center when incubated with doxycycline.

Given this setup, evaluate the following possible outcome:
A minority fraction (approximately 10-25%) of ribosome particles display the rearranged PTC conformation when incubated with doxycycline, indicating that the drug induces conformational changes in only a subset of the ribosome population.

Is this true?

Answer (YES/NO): YES